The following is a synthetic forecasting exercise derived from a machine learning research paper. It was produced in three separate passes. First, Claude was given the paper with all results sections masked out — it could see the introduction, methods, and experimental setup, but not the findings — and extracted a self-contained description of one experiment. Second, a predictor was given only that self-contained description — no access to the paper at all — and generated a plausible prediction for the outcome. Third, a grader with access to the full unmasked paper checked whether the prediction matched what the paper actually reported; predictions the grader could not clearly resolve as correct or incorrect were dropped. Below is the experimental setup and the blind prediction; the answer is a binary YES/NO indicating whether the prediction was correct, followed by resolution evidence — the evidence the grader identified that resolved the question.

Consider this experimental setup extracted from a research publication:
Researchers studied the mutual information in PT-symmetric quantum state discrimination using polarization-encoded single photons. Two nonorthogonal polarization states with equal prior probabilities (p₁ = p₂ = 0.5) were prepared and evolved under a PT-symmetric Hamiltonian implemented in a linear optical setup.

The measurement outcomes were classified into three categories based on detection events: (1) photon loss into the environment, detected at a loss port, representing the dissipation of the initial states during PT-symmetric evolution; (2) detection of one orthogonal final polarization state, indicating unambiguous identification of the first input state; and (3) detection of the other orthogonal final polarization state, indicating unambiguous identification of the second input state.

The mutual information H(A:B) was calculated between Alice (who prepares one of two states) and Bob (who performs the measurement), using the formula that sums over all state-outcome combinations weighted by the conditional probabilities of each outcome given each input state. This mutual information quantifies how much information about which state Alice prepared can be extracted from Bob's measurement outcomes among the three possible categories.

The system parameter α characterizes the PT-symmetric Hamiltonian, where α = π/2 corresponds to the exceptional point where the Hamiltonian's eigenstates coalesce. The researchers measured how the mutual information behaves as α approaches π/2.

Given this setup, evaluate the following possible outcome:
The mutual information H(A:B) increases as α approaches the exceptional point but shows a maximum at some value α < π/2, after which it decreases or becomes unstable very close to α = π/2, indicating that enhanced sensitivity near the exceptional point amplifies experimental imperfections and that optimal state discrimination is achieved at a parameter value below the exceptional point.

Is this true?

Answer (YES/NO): NO